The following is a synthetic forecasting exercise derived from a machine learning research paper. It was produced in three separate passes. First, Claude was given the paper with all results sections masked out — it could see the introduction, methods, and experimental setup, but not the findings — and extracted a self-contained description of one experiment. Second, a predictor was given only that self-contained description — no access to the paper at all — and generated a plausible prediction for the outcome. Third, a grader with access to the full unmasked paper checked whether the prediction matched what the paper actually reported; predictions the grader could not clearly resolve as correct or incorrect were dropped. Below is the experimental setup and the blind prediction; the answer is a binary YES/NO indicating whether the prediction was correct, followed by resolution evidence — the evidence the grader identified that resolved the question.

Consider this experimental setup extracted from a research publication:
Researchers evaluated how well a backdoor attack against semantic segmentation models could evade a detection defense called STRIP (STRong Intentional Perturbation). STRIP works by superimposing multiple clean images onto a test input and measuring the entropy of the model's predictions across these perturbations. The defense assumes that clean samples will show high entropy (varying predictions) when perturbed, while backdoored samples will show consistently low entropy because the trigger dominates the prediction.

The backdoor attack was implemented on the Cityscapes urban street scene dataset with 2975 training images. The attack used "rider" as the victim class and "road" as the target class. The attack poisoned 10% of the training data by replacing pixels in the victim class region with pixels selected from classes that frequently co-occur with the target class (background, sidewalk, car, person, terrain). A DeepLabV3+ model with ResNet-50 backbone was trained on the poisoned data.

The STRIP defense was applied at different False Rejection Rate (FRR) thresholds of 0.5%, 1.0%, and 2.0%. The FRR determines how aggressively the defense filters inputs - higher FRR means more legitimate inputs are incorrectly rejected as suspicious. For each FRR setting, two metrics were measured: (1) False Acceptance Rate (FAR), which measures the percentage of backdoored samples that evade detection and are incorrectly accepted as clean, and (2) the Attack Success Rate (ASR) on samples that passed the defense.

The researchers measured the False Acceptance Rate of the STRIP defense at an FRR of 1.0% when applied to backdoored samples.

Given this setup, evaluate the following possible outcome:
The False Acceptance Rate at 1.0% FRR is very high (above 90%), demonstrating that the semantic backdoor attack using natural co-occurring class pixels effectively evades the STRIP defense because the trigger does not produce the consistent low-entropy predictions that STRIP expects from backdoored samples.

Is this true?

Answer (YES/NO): YES